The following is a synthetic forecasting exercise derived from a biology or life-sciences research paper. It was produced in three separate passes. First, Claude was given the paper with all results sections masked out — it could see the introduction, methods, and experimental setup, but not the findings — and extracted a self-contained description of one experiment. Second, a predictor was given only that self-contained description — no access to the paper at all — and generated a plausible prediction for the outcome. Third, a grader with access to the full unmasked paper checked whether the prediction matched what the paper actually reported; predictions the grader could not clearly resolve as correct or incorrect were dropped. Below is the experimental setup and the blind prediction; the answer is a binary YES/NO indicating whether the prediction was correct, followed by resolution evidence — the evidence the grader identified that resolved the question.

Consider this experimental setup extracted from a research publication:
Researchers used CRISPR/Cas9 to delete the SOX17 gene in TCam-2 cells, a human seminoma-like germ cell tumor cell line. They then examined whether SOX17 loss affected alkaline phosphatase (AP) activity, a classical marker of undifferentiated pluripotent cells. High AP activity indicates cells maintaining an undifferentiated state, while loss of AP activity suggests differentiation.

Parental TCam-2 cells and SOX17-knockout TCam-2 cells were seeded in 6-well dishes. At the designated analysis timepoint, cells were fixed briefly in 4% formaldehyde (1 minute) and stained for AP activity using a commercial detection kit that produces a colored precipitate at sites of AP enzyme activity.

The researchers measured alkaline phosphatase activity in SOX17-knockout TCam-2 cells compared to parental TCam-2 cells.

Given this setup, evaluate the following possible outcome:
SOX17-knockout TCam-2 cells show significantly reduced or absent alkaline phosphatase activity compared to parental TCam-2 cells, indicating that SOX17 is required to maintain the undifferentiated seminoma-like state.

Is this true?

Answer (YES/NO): YES